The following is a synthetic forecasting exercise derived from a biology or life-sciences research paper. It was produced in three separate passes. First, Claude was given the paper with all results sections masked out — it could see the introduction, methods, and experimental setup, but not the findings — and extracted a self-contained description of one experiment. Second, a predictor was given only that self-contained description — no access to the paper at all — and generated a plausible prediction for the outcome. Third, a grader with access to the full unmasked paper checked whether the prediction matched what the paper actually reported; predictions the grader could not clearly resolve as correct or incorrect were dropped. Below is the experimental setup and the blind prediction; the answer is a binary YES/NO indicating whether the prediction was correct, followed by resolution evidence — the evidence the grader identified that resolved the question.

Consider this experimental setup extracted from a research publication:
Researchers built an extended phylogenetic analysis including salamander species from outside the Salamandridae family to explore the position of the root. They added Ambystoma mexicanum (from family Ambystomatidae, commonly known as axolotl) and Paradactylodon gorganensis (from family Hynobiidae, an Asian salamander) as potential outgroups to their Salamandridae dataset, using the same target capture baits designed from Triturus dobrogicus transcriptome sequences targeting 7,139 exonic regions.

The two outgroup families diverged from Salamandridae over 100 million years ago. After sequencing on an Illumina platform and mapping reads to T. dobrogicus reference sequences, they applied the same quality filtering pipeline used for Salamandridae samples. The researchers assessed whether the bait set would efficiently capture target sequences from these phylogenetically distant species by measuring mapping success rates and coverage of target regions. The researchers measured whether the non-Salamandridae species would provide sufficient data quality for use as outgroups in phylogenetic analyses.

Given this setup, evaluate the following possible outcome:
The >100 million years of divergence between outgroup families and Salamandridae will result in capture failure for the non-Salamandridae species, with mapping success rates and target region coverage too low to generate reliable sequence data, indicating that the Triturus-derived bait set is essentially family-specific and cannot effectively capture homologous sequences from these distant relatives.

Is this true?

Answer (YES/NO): NO